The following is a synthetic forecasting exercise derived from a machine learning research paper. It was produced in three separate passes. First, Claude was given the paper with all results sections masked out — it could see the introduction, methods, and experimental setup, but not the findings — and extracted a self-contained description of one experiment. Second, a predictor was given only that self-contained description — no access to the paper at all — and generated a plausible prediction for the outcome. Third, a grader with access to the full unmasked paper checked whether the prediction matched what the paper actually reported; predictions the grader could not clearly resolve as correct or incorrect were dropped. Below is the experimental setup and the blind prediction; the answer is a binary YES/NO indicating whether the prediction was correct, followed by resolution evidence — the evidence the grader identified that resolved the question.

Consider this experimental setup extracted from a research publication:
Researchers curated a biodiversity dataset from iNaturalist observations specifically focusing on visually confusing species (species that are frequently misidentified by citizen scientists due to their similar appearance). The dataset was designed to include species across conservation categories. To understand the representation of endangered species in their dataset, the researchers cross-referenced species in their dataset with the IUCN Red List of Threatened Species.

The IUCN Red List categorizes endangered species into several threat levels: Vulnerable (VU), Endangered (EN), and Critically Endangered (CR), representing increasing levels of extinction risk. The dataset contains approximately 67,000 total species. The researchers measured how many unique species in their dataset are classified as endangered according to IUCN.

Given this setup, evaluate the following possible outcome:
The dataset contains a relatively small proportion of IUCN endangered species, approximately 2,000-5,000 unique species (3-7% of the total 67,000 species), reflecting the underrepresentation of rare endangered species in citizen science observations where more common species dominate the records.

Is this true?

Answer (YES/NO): YES